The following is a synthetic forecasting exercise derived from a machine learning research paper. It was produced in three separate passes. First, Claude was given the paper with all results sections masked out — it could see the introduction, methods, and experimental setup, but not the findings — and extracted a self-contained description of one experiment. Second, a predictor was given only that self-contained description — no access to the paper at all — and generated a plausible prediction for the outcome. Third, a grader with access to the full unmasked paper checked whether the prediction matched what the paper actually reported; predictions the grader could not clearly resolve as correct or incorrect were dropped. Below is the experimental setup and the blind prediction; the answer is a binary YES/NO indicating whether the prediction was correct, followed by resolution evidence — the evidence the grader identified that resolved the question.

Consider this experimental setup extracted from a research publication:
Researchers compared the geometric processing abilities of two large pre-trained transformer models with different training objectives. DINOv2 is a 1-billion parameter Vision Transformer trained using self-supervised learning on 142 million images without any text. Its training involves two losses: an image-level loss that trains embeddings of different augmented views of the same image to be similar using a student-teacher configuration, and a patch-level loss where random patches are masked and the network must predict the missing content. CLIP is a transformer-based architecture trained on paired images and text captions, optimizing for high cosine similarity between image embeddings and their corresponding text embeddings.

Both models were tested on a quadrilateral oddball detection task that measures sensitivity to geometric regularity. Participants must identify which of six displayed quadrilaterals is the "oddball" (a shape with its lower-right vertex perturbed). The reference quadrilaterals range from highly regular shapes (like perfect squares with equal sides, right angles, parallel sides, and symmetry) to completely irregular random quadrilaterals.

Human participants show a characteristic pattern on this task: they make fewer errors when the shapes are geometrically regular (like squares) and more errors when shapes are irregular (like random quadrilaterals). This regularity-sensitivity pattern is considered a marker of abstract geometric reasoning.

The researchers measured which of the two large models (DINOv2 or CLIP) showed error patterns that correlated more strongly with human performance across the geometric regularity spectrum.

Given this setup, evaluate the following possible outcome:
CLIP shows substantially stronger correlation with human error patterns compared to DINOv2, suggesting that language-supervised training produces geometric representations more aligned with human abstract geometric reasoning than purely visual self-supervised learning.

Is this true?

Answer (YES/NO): NO